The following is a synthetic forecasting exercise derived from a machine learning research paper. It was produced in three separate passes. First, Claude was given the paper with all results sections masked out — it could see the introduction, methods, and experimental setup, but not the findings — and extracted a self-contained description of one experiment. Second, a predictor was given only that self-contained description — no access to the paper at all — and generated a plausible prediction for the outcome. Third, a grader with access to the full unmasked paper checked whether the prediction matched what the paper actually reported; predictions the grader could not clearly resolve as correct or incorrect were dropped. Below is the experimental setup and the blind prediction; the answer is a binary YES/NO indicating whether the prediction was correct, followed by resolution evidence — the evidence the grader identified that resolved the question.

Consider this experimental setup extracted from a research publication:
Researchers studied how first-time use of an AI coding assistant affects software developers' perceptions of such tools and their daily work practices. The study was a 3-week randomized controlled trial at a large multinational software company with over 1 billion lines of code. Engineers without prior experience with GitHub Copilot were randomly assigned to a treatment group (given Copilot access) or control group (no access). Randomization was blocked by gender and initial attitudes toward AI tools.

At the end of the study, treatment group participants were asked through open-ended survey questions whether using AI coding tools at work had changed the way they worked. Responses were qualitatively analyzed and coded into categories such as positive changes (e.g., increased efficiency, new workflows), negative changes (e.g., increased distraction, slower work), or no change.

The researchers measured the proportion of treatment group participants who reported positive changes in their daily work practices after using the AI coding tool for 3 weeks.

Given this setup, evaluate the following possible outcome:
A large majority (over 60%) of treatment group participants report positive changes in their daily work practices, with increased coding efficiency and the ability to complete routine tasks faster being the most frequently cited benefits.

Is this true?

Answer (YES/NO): YES